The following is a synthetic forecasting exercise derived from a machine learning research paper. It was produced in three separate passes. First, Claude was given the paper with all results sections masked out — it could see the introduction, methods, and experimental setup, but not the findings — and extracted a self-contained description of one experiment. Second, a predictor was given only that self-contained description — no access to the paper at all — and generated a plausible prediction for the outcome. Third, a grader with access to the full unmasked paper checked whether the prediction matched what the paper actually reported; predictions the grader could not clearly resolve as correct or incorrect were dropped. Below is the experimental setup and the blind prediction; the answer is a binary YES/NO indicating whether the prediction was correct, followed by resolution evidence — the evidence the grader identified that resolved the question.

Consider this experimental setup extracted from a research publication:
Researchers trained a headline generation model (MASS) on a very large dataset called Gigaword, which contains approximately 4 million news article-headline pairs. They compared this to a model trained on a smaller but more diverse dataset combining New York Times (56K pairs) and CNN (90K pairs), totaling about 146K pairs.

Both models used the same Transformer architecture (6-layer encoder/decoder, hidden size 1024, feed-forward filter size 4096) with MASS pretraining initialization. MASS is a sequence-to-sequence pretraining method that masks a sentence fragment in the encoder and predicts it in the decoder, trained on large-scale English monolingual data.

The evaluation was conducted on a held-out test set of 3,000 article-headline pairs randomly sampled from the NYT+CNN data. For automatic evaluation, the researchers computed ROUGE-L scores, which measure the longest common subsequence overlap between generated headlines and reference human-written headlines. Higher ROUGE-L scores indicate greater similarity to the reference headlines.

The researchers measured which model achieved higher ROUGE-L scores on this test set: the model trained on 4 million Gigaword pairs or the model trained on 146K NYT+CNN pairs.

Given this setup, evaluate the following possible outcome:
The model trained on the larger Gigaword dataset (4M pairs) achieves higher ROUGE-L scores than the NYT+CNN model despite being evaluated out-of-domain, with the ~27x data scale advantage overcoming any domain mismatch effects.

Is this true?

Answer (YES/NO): NO